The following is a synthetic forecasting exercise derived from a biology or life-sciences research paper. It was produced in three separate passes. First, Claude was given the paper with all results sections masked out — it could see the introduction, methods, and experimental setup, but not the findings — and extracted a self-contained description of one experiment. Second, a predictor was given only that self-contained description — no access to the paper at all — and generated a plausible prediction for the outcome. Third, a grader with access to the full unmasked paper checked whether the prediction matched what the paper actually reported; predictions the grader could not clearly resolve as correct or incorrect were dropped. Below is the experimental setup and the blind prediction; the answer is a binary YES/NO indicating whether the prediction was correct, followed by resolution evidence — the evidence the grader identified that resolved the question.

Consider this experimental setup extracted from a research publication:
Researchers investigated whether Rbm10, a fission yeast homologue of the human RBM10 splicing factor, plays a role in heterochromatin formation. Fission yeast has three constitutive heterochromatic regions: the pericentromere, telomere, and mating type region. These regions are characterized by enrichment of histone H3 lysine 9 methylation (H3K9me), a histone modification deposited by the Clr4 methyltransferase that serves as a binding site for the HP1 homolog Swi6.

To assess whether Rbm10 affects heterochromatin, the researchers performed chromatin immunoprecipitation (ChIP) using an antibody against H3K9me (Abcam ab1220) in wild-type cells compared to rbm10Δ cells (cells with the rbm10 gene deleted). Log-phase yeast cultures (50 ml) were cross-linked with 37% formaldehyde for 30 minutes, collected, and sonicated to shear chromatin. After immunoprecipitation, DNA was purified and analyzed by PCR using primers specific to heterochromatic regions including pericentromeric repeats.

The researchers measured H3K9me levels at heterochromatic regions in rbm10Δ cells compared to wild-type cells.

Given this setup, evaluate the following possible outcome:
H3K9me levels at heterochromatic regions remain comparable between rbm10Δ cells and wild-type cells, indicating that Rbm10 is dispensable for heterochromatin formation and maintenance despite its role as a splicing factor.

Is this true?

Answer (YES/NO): NO